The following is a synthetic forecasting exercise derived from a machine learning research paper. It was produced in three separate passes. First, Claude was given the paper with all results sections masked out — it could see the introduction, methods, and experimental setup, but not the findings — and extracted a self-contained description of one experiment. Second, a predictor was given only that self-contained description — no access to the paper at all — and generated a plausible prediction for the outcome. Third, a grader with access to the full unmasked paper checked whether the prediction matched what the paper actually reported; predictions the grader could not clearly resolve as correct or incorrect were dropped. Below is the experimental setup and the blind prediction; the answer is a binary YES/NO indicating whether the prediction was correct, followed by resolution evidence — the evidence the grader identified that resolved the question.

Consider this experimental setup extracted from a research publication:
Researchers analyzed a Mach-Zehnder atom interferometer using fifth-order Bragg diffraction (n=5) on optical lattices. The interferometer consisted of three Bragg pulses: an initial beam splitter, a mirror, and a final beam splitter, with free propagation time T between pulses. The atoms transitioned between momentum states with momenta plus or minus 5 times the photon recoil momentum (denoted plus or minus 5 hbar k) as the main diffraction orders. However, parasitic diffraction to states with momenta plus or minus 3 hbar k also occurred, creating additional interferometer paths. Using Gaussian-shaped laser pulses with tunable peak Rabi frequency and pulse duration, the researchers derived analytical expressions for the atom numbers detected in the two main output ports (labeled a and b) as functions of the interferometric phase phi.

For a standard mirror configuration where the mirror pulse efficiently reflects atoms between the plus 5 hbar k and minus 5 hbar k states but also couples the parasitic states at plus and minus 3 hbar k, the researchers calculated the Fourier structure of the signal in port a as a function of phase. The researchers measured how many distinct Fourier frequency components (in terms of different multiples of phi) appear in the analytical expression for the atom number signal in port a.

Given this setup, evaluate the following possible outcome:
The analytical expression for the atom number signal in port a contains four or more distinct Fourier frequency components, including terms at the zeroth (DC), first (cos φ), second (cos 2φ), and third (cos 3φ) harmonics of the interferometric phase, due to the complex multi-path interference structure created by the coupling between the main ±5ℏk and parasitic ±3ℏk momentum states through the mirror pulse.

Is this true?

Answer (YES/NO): NO